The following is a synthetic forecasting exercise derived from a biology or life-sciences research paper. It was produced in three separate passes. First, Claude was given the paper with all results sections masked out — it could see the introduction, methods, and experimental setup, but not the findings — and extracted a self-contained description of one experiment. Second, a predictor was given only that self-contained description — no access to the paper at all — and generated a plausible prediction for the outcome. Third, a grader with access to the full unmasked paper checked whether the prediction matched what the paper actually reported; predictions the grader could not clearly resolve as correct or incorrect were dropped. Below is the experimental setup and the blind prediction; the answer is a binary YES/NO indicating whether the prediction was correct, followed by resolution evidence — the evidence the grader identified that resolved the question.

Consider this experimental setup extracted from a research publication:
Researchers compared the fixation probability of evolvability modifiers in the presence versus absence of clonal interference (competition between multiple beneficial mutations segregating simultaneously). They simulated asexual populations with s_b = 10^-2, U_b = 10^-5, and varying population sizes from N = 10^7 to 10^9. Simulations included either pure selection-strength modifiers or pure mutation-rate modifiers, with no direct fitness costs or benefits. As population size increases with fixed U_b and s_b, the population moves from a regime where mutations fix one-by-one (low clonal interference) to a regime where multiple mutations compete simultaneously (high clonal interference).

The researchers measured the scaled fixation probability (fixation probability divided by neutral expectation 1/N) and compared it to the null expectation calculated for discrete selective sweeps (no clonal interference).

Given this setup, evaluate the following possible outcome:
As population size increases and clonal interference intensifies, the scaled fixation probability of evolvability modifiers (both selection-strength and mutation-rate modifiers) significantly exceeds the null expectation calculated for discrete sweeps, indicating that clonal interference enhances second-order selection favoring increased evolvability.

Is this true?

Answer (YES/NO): YES